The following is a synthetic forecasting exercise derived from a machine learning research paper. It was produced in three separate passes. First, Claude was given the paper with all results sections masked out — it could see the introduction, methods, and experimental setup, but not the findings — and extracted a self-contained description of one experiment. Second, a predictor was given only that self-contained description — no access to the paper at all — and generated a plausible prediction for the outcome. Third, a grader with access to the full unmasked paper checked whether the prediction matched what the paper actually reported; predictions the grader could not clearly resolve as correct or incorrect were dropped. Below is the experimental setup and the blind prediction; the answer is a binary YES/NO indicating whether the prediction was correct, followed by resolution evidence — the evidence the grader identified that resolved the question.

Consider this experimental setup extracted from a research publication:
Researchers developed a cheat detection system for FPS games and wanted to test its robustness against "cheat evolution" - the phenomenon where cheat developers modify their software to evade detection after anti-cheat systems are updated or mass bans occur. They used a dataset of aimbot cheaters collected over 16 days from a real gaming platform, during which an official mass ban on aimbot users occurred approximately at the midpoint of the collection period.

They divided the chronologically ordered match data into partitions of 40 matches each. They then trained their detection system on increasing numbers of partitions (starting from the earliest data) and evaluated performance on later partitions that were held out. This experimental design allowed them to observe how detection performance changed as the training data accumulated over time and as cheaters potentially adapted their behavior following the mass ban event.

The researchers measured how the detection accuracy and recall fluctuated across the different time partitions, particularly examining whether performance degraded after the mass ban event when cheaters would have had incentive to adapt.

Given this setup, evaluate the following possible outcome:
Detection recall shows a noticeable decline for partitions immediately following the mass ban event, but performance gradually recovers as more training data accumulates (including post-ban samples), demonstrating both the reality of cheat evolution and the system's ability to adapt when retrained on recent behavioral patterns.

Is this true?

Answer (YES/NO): NO